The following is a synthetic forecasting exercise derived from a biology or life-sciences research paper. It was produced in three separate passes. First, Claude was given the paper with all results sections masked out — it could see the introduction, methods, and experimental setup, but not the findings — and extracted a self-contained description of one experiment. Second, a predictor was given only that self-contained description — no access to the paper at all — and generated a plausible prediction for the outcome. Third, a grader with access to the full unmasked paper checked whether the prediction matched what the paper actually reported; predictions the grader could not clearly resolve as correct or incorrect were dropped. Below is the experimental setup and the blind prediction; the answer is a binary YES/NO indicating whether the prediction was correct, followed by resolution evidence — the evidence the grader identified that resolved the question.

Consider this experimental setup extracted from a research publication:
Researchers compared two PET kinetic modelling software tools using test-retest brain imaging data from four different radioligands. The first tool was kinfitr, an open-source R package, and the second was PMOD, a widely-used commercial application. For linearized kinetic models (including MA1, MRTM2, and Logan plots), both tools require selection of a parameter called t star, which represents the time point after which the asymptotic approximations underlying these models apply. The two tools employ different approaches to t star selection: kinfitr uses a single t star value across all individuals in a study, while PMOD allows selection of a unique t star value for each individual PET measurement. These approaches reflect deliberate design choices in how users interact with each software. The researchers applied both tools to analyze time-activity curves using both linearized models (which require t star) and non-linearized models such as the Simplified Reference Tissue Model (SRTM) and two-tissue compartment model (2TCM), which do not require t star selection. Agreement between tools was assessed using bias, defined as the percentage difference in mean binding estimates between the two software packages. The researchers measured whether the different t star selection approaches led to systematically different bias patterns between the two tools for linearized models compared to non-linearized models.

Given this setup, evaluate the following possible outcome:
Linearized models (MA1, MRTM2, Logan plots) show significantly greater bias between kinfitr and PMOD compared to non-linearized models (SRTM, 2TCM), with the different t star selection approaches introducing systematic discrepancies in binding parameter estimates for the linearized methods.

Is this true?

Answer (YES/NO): NO